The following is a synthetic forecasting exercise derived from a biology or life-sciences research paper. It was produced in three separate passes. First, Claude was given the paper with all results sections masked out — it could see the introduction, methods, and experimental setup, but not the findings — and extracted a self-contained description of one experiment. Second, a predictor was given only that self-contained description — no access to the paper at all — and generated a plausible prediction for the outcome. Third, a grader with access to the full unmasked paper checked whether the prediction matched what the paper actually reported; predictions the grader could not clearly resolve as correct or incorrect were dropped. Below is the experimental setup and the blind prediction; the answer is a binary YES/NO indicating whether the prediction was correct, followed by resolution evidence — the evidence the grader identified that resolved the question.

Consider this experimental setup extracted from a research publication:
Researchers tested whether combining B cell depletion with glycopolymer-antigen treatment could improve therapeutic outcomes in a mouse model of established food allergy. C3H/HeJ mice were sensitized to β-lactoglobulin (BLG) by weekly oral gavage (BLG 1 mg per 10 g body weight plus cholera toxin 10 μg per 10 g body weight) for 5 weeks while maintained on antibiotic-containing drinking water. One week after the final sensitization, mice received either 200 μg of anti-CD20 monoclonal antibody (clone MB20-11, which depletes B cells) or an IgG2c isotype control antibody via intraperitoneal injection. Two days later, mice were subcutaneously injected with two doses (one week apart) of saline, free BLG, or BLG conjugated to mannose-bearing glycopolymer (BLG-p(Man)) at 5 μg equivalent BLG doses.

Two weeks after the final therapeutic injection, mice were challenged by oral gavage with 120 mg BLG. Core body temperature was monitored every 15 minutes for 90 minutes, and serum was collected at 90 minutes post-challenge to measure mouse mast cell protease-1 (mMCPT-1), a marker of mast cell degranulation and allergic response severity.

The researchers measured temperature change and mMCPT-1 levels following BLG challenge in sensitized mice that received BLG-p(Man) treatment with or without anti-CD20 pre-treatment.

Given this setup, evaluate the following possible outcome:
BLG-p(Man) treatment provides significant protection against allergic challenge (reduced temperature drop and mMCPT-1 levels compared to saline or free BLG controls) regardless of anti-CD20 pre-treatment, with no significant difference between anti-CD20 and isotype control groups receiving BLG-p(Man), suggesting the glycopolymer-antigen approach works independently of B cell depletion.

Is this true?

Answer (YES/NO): NO